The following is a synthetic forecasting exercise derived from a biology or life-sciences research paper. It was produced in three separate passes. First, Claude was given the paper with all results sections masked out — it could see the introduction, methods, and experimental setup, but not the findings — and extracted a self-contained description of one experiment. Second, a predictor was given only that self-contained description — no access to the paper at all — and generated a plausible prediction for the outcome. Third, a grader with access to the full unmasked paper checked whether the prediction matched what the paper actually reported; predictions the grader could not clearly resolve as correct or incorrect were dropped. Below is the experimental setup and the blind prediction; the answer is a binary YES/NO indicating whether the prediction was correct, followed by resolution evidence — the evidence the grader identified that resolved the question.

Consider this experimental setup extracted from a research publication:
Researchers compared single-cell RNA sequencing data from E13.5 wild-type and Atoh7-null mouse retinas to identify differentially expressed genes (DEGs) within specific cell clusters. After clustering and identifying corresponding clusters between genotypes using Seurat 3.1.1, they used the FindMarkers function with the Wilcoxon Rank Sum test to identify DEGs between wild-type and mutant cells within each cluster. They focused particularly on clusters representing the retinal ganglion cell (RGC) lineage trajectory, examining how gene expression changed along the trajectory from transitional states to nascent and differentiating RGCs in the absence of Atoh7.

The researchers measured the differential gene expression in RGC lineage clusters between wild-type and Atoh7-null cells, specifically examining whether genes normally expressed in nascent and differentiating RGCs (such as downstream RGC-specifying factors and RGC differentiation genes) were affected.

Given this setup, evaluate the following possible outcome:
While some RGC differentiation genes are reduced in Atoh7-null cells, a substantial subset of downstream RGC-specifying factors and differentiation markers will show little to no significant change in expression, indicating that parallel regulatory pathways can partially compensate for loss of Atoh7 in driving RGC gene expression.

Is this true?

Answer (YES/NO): YES